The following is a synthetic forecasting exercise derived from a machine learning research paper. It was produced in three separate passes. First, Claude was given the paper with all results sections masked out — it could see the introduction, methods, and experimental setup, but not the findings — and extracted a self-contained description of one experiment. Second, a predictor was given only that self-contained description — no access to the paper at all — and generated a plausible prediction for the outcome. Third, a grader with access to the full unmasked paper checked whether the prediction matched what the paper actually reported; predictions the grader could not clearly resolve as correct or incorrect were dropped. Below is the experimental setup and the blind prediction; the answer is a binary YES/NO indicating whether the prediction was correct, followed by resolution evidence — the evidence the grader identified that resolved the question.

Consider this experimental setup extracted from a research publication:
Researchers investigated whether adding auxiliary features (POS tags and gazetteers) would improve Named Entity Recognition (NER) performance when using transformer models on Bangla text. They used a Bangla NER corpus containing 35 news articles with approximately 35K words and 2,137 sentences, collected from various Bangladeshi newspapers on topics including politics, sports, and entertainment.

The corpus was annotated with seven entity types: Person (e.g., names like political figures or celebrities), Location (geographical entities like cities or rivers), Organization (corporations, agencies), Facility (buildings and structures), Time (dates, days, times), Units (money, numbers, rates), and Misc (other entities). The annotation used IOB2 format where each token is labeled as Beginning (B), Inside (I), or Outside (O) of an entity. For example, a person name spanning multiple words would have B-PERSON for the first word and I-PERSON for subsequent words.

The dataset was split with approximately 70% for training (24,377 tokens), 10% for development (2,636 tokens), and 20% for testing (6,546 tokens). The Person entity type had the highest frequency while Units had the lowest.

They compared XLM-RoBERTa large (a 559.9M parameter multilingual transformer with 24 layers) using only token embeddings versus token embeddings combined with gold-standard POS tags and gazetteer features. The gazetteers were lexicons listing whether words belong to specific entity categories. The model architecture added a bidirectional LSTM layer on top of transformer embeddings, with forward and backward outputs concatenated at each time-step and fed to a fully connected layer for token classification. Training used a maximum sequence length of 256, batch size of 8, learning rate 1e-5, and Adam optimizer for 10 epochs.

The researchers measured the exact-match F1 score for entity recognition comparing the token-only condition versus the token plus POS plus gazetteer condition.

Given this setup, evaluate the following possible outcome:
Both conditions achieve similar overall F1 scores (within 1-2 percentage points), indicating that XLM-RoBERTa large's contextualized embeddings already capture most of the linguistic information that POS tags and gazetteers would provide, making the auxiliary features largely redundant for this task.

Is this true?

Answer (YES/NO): NO